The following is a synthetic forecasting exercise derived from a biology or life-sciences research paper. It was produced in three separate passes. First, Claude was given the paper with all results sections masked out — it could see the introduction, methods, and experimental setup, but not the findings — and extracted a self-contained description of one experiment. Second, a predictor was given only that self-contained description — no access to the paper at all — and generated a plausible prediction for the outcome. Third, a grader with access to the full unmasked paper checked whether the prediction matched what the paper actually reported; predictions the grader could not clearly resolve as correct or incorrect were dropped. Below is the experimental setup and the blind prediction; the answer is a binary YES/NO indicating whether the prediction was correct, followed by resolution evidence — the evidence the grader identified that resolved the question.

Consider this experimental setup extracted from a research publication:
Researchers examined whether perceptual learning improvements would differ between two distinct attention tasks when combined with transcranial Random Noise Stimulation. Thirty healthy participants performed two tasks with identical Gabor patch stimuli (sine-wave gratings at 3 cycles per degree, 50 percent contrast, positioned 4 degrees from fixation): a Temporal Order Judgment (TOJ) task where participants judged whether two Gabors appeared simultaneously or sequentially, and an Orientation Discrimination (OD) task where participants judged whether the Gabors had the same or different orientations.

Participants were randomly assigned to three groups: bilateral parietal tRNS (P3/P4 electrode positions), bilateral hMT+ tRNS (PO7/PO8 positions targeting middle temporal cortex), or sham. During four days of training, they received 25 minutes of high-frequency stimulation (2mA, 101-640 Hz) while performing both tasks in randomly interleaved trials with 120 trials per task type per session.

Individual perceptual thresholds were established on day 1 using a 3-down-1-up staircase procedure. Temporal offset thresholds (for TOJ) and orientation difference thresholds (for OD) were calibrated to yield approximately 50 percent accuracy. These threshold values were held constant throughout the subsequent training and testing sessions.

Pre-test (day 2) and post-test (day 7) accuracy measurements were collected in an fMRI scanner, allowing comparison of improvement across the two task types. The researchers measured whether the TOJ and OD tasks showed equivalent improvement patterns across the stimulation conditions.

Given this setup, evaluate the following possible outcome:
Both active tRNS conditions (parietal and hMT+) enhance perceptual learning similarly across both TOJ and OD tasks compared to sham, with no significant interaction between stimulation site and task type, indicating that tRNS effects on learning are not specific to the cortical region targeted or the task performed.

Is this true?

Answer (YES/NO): NO